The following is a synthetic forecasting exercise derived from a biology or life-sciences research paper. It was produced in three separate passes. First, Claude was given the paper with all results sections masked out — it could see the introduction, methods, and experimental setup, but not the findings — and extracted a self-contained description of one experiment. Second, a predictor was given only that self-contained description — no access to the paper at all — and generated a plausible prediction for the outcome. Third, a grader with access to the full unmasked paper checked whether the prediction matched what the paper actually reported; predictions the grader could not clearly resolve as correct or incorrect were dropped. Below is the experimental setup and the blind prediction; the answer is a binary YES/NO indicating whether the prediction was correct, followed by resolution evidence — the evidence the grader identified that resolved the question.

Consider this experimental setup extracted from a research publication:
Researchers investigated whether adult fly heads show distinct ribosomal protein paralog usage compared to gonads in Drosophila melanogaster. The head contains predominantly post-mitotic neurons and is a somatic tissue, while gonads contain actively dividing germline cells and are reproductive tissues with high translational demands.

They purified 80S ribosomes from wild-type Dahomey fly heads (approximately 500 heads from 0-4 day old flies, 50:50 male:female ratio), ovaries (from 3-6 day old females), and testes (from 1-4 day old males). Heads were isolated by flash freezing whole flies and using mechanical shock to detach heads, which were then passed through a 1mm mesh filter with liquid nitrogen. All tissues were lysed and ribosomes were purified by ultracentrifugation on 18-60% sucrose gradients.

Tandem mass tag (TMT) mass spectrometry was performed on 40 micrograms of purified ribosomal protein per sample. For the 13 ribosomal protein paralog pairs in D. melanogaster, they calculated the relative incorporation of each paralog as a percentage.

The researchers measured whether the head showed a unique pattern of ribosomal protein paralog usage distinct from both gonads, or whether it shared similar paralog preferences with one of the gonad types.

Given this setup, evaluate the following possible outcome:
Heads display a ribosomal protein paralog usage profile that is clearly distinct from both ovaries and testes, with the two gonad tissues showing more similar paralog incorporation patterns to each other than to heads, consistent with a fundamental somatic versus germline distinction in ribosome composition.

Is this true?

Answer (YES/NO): NO